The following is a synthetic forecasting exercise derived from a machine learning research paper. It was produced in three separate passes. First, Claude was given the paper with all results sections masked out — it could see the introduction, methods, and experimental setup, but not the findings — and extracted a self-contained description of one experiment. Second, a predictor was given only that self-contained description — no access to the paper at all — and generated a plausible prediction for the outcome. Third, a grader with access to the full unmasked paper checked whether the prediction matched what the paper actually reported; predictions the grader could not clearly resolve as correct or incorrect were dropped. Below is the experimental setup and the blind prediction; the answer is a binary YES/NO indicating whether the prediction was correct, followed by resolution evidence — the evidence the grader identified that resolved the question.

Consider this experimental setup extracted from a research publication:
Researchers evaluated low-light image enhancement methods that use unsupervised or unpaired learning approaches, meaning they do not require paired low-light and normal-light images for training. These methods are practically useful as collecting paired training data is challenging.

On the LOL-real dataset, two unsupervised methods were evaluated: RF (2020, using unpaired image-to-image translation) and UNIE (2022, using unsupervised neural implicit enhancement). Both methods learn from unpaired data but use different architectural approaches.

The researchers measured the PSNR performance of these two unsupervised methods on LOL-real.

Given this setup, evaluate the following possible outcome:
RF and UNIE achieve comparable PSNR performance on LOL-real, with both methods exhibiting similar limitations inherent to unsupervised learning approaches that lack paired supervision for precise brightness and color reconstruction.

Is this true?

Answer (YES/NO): NO